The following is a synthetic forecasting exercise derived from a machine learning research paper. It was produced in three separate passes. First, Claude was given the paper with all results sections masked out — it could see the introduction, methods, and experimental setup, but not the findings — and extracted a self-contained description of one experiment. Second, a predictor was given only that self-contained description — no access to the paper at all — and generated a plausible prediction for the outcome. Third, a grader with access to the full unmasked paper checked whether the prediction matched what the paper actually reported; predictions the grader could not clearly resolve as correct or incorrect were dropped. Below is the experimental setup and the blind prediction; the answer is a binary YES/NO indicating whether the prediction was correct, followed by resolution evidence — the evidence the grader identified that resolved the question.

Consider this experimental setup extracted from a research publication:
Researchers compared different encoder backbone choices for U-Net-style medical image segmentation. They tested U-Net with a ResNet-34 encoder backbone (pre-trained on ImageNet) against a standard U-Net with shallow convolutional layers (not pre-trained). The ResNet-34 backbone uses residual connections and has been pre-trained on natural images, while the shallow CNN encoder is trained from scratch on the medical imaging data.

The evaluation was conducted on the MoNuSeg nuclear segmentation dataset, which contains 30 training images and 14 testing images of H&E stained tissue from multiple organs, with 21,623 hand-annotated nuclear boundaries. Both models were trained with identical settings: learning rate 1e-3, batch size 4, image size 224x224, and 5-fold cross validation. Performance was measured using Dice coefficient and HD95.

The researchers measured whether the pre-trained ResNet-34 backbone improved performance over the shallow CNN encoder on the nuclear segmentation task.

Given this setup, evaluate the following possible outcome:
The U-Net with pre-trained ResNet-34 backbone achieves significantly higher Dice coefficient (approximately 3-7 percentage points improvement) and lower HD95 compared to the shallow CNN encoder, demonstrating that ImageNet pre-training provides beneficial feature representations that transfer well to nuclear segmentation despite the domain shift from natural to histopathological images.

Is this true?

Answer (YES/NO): NO